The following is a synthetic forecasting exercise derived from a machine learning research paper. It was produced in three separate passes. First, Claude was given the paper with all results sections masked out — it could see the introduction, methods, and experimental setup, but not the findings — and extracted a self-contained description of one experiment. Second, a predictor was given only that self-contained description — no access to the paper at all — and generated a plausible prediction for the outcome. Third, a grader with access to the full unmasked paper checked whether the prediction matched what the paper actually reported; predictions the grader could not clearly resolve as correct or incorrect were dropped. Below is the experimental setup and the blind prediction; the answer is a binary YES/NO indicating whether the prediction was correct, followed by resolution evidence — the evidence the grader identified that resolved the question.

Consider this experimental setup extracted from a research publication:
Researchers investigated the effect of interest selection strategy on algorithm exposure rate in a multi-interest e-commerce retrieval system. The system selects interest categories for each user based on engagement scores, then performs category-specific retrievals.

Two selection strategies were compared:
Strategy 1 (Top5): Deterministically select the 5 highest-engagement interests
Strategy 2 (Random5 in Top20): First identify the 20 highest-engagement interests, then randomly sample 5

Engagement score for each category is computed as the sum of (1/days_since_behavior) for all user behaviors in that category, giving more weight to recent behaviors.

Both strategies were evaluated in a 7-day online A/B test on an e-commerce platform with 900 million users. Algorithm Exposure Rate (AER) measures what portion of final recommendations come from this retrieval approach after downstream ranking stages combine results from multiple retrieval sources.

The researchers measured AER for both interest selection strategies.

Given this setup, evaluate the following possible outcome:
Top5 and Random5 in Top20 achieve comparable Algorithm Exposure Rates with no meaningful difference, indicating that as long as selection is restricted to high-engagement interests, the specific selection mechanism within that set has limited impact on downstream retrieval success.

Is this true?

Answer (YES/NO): NO